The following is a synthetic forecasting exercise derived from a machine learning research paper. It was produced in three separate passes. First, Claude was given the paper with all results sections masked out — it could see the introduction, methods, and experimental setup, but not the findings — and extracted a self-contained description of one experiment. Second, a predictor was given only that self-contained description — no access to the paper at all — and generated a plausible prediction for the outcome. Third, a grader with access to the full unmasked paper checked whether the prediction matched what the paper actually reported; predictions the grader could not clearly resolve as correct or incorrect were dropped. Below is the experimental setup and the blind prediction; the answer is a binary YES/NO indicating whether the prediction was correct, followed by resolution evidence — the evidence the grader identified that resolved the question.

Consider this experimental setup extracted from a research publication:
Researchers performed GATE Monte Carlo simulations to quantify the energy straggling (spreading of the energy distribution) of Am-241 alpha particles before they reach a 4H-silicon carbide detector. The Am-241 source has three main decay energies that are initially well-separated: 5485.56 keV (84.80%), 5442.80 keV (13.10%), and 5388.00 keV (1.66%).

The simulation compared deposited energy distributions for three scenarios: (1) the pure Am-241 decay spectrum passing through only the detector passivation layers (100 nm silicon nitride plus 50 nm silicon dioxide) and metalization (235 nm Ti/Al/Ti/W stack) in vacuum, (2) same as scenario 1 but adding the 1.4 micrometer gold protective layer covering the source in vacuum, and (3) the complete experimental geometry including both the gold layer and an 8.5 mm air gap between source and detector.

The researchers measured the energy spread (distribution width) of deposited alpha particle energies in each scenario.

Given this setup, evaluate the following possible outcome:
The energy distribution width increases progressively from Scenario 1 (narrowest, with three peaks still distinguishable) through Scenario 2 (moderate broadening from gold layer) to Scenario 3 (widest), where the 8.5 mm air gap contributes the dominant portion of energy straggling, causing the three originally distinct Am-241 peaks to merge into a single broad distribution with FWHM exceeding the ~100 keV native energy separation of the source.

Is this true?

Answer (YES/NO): YES